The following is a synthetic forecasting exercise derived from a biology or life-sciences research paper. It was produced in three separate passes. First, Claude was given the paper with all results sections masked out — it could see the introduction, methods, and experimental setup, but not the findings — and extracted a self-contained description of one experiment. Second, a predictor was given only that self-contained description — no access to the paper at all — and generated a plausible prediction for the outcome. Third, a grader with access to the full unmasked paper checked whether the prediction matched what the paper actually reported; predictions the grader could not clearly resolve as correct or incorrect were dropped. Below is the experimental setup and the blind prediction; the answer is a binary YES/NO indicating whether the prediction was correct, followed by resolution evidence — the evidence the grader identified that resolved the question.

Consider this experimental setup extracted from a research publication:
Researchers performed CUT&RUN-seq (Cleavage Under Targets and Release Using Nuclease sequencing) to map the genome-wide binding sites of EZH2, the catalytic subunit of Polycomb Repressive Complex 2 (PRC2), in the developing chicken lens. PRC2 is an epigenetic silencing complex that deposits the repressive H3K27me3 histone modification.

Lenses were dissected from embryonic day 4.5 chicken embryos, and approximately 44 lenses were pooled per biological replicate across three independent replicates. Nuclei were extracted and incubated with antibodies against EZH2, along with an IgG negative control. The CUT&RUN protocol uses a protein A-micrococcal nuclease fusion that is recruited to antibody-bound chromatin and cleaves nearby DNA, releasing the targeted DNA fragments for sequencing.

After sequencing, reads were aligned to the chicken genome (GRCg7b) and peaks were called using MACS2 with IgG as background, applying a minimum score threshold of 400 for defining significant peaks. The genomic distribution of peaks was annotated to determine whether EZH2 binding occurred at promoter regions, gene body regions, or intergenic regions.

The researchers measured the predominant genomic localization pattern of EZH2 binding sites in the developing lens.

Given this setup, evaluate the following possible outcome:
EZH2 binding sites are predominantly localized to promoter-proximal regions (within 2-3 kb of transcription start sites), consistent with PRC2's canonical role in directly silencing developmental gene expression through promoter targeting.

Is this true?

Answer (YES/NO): YES